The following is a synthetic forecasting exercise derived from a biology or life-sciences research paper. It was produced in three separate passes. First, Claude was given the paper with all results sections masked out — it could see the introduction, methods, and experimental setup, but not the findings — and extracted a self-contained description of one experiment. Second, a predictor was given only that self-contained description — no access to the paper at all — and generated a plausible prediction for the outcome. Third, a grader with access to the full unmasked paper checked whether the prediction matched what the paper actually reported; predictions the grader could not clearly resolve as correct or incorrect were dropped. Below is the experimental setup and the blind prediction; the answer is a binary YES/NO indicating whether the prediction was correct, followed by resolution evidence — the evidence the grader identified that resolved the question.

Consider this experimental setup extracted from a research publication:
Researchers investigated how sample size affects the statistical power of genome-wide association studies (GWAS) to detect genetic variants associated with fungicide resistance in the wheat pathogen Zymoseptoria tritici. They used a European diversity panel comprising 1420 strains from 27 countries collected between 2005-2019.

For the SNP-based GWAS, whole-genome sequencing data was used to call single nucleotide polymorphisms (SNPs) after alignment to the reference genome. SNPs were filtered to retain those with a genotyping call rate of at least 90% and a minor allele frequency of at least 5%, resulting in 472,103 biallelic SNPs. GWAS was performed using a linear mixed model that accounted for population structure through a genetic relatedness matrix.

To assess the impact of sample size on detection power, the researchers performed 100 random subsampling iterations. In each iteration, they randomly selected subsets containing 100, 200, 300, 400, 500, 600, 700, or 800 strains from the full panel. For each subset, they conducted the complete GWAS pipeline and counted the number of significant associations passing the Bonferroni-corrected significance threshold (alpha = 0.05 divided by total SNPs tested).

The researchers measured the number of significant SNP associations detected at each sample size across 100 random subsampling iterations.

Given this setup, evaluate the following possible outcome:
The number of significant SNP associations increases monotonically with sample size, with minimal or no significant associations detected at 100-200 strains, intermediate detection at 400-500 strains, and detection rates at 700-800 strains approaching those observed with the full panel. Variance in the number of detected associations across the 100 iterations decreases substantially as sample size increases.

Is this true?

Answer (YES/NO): NO